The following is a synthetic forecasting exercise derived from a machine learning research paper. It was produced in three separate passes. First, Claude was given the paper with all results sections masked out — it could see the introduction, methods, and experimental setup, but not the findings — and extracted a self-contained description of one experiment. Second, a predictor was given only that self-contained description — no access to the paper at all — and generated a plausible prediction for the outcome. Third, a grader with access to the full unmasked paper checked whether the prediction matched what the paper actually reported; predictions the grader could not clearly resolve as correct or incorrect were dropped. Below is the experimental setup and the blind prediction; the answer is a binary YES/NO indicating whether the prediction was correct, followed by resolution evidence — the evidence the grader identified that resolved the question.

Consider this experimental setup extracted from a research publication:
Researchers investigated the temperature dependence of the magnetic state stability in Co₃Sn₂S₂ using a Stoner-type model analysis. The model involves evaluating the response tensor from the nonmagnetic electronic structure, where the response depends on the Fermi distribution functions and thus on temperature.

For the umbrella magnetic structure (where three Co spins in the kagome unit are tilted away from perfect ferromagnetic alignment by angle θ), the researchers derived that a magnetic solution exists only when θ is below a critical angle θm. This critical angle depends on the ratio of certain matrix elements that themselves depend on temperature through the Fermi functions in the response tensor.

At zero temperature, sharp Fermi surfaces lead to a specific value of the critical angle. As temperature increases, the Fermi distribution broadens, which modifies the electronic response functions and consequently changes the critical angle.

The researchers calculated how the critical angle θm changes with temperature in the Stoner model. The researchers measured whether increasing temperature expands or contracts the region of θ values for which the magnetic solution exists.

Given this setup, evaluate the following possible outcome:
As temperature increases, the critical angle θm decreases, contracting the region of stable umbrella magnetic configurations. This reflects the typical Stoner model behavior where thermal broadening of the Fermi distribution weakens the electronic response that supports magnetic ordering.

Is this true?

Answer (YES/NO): YES